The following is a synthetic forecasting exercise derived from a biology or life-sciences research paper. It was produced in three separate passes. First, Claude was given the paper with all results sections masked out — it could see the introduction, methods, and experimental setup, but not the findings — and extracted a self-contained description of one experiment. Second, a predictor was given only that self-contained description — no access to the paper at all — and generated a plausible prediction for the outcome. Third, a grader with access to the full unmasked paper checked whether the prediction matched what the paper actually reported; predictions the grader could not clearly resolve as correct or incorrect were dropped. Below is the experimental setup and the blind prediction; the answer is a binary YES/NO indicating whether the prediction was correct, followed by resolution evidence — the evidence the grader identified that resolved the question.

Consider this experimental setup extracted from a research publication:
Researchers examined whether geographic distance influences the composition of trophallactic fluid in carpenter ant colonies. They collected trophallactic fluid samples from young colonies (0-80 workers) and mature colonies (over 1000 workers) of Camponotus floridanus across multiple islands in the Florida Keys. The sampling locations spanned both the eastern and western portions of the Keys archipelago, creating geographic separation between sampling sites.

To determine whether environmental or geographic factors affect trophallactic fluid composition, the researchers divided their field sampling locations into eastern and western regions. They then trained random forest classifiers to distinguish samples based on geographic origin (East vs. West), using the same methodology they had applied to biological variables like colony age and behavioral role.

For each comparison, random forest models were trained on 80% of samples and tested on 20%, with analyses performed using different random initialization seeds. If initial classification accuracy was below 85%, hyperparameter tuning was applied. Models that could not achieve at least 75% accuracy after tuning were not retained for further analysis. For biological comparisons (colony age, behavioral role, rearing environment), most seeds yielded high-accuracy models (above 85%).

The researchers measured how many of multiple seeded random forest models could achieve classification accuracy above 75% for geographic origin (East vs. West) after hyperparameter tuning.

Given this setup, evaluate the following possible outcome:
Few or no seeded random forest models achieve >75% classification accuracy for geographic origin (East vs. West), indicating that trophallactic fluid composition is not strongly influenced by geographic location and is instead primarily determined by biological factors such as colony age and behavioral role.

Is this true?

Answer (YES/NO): YES